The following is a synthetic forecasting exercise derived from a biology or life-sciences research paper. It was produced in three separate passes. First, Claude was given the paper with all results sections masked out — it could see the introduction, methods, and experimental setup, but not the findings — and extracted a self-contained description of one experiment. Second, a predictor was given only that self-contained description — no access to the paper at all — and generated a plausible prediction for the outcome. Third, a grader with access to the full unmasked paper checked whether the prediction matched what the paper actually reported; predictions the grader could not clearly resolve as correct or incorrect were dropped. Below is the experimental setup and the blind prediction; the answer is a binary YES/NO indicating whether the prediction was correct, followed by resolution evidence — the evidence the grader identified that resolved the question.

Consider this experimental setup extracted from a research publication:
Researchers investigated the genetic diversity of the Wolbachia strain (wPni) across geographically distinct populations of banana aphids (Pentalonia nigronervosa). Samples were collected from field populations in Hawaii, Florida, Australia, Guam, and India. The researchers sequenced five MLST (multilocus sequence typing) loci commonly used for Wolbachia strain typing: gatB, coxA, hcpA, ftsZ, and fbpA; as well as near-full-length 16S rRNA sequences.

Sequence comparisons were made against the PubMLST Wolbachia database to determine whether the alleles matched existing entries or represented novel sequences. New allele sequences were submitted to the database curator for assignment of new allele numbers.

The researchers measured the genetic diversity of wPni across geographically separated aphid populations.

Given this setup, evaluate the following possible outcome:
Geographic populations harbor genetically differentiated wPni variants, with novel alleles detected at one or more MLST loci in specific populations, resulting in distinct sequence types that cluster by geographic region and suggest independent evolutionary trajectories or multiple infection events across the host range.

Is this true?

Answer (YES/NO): NO